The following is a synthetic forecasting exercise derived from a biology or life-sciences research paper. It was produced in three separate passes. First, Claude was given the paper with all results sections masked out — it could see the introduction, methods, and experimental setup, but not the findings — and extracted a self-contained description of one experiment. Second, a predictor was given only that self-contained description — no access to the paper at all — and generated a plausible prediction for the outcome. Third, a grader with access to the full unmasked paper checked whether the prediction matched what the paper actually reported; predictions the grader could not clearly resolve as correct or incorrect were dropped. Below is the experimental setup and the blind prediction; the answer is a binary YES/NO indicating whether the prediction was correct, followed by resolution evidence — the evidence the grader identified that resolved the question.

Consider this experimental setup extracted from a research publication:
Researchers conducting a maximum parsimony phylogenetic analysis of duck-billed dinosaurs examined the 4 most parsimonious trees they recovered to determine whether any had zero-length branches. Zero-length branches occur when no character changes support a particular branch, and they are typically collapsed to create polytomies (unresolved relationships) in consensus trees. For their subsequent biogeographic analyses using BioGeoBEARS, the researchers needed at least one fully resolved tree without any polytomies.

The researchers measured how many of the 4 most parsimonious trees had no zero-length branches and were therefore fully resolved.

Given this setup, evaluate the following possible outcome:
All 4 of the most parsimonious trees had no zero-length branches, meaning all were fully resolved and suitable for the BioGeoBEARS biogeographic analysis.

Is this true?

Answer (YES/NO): NO